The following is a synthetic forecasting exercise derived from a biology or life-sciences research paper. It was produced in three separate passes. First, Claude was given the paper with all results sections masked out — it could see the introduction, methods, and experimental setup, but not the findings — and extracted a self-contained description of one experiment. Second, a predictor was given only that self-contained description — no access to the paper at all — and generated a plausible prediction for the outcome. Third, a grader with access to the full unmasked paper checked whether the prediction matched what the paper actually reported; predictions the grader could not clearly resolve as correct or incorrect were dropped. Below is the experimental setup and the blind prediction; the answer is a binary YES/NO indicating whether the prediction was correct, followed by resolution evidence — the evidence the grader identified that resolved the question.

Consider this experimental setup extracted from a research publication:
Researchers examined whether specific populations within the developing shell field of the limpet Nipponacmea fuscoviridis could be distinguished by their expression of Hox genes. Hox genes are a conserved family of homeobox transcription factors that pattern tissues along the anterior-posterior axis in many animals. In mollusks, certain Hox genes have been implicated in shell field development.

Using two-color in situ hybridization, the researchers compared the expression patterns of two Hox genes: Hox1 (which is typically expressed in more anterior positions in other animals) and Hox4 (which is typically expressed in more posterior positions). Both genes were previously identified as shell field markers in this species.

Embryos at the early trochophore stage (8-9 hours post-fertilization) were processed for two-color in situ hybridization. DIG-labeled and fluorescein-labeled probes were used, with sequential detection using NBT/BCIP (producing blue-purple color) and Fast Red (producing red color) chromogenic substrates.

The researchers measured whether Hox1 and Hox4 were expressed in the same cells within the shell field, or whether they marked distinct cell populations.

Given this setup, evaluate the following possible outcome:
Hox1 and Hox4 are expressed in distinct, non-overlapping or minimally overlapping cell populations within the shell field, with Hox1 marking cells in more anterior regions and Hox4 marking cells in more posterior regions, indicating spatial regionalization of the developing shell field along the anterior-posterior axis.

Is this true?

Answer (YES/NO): NO